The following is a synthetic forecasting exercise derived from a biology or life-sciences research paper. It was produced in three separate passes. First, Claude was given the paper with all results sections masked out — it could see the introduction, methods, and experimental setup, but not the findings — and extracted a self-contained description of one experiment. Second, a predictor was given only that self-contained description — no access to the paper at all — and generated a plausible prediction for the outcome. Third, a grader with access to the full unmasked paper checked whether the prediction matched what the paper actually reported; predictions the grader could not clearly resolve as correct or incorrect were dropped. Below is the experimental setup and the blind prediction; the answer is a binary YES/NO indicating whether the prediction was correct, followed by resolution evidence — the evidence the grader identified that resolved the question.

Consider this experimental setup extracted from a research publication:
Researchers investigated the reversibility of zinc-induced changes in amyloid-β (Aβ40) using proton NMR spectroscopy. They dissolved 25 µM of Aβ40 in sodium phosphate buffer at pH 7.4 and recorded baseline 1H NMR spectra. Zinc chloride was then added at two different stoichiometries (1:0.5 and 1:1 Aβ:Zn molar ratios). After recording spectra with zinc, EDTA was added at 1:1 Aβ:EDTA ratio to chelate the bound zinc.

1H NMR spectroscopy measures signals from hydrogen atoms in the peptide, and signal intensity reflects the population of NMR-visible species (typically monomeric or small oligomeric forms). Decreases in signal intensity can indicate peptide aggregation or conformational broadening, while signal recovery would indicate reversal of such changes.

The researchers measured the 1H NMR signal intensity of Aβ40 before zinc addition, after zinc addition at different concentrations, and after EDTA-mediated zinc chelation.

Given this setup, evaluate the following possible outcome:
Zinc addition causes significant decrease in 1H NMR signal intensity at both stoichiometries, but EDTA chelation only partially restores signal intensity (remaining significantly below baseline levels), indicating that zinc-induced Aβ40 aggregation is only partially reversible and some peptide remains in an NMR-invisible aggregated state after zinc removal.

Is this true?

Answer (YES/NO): NO